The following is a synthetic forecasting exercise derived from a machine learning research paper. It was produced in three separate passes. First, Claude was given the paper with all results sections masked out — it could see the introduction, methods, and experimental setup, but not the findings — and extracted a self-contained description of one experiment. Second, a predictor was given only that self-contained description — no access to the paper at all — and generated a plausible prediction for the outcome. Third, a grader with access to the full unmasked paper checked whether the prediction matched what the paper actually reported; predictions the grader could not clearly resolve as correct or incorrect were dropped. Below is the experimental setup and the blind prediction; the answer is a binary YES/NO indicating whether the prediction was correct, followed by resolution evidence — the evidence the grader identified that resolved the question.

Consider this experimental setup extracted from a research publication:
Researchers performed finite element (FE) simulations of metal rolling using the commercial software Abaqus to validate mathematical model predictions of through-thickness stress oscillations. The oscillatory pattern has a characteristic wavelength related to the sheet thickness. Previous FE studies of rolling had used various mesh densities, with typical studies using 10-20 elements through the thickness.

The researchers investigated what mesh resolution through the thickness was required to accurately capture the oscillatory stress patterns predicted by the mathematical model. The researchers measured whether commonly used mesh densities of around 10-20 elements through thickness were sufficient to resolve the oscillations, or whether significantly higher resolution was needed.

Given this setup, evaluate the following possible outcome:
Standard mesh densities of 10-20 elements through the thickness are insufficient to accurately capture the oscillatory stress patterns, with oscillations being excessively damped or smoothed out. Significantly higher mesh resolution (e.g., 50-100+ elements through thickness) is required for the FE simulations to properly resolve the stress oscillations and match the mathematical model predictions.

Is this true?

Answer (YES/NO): YES